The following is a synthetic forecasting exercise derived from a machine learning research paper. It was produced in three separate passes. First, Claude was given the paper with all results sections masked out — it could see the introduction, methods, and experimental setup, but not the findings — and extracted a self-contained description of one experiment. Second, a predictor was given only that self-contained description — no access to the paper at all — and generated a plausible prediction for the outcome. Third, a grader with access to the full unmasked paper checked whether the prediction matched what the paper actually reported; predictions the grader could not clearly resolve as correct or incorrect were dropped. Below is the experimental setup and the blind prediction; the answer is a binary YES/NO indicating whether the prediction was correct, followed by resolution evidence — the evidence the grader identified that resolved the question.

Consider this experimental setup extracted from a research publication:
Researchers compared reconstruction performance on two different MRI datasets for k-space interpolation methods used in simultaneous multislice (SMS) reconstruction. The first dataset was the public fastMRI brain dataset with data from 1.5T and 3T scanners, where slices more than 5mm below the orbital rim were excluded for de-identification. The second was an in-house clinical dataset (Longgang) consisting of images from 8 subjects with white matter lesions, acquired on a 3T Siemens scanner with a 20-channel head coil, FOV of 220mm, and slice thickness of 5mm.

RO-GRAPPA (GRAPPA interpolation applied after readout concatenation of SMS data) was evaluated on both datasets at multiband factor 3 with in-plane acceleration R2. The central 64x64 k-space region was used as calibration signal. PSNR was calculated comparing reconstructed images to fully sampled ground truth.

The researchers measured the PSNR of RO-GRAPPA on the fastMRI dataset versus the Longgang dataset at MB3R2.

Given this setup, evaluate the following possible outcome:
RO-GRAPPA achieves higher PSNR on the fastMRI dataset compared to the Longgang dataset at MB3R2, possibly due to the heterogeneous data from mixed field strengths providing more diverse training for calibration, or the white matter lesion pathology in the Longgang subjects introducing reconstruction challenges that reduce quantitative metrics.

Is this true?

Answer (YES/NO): NO